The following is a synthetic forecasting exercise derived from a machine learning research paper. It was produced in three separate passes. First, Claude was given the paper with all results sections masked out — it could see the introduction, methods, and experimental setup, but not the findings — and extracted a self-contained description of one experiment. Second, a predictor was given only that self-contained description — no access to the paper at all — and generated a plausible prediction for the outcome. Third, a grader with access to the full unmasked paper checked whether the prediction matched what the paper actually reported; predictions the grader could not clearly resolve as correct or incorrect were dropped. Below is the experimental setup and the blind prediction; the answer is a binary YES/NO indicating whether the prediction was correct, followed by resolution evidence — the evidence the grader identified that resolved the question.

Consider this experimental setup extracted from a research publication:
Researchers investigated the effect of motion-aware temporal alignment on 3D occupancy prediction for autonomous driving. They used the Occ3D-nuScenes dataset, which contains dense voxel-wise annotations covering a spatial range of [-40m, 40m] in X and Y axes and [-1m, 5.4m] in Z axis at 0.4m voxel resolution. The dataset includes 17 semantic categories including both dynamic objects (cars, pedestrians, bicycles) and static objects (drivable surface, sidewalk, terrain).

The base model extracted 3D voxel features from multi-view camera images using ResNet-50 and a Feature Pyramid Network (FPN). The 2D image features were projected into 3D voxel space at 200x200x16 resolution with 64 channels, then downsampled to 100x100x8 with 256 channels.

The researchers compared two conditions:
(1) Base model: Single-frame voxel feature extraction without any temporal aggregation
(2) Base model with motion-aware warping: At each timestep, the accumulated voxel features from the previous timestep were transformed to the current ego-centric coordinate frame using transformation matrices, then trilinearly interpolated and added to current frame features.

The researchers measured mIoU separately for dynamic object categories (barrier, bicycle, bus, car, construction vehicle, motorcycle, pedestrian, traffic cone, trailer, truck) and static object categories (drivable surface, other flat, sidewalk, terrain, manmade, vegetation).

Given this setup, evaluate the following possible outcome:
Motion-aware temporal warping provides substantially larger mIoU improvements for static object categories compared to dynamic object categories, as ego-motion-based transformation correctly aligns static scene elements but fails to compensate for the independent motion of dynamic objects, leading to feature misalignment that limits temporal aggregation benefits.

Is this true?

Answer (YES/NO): YES